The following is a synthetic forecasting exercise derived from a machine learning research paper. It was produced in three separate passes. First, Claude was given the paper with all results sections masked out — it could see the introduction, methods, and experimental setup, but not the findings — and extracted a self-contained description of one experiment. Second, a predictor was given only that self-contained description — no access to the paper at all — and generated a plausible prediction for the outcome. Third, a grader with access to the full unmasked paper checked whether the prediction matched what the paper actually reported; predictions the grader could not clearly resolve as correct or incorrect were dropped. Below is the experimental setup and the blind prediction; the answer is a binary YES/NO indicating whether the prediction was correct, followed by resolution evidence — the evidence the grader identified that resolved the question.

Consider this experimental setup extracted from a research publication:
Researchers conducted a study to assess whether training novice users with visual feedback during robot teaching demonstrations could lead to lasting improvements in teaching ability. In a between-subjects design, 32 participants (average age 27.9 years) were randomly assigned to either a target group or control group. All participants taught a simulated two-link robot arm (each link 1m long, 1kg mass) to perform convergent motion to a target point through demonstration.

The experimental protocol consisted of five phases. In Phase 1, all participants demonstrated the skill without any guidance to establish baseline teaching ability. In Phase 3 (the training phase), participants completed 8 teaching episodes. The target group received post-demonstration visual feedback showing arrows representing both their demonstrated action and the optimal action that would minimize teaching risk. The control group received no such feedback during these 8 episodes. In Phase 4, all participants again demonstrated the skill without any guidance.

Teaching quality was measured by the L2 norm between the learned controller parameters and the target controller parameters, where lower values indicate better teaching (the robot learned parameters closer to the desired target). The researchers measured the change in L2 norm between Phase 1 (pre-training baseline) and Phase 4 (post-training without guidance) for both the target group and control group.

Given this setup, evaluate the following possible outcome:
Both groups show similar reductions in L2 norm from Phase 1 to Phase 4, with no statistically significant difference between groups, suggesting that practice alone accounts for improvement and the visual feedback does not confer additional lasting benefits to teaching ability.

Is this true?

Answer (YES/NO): NO